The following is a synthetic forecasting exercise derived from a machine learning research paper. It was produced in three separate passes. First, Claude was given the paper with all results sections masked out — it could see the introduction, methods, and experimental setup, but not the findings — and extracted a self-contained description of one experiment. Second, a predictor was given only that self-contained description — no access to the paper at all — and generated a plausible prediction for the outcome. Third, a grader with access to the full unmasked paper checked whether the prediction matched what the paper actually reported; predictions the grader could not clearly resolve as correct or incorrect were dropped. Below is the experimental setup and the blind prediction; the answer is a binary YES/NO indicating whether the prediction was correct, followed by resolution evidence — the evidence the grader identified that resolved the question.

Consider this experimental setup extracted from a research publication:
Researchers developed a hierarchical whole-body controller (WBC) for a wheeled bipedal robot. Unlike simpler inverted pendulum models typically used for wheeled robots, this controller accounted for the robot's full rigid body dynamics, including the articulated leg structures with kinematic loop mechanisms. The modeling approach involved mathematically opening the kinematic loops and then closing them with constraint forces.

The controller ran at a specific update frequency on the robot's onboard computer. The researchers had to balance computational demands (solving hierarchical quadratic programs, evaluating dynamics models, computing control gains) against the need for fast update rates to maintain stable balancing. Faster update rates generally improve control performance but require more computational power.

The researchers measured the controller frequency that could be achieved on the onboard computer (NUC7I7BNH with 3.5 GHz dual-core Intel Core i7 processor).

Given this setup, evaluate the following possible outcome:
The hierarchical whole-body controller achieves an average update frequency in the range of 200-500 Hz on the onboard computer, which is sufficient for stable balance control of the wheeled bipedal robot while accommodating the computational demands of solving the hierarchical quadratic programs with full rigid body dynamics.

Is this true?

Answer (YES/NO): YES